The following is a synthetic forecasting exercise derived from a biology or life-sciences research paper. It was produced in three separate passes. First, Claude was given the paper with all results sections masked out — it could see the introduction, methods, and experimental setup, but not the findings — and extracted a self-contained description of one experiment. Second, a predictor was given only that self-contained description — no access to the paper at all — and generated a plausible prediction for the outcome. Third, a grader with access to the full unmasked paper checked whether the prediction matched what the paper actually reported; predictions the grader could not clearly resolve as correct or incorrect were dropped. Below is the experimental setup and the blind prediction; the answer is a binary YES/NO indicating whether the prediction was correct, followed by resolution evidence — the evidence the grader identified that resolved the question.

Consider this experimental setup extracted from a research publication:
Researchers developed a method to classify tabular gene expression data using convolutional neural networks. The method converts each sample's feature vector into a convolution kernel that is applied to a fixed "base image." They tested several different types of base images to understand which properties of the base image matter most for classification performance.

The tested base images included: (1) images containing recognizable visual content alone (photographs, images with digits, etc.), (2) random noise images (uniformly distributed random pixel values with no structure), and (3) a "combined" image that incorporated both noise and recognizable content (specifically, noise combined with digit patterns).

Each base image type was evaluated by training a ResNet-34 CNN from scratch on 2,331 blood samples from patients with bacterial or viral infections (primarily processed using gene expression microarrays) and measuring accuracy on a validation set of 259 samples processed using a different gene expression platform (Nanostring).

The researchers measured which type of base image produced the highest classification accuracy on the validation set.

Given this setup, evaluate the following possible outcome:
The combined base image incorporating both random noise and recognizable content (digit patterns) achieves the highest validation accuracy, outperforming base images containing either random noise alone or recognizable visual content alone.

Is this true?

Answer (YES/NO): YES